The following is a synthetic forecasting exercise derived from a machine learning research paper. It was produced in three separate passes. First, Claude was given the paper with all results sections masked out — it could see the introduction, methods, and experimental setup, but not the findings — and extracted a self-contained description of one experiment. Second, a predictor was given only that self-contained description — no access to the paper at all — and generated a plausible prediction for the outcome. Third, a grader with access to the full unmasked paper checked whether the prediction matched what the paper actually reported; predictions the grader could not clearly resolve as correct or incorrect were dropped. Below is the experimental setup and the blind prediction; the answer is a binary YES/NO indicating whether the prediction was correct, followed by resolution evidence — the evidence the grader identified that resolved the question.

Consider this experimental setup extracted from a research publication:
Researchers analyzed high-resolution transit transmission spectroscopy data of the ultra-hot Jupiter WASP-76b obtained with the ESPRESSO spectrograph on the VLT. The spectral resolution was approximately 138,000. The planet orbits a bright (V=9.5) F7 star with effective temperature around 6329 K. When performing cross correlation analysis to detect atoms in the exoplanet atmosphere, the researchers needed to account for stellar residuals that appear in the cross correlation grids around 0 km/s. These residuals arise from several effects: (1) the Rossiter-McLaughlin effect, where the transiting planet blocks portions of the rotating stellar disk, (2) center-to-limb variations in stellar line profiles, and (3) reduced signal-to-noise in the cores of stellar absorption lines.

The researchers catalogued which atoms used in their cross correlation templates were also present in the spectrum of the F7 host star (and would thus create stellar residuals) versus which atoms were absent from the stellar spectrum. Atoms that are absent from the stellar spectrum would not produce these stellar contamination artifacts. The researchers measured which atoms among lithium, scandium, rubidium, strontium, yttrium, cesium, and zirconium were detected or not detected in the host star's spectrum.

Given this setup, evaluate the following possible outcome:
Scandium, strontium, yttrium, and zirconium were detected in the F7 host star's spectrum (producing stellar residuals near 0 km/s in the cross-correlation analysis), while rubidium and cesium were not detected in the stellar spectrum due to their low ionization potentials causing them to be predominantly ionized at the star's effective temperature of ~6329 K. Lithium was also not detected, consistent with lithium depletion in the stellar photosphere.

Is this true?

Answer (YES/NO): NO